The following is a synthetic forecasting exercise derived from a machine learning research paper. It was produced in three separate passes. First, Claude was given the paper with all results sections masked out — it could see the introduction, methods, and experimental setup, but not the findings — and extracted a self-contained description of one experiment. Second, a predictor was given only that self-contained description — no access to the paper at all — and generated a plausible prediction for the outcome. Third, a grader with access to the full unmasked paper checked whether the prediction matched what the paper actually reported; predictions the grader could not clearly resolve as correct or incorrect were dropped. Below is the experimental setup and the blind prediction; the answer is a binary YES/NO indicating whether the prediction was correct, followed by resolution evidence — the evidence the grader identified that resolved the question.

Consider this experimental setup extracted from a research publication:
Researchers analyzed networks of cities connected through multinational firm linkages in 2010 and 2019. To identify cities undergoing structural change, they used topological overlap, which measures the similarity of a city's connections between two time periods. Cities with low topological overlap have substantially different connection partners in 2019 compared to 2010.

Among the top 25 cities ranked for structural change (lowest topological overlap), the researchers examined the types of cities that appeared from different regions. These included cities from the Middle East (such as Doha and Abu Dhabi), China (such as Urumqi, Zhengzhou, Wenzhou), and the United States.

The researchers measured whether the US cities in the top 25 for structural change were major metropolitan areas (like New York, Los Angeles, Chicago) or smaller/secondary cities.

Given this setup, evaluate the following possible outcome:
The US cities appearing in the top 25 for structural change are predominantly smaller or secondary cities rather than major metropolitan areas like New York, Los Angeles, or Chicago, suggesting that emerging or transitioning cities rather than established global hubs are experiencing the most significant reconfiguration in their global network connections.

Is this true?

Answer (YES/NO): YES